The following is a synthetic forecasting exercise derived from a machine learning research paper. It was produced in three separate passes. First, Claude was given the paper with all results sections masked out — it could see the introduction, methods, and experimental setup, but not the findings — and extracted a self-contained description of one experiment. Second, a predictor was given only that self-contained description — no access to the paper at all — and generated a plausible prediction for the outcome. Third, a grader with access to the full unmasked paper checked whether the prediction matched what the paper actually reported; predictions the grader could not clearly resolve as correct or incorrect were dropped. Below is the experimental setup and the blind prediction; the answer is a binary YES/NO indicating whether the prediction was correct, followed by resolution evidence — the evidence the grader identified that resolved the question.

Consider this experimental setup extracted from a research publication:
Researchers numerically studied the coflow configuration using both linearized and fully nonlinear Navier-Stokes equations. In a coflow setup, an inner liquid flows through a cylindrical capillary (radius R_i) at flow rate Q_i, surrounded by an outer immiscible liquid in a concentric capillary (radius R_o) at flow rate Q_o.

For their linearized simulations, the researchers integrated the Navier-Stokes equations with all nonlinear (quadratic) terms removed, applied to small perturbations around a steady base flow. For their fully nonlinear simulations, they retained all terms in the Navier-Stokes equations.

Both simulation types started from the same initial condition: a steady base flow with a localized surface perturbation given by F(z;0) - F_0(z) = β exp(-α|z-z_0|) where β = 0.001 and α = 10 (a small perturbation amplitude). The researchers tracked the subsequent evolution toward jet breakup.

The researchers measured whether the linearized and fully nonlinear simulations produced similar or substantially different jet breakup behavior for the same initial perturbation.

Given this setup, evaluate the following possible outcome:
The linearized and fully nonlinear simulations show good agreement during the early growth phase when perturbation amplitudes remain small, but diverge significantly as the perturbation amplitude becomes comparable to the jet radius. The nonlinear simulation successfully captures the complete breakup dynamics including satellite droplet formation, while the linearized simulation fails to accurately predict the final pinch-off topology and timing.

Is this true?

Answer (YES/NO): NO